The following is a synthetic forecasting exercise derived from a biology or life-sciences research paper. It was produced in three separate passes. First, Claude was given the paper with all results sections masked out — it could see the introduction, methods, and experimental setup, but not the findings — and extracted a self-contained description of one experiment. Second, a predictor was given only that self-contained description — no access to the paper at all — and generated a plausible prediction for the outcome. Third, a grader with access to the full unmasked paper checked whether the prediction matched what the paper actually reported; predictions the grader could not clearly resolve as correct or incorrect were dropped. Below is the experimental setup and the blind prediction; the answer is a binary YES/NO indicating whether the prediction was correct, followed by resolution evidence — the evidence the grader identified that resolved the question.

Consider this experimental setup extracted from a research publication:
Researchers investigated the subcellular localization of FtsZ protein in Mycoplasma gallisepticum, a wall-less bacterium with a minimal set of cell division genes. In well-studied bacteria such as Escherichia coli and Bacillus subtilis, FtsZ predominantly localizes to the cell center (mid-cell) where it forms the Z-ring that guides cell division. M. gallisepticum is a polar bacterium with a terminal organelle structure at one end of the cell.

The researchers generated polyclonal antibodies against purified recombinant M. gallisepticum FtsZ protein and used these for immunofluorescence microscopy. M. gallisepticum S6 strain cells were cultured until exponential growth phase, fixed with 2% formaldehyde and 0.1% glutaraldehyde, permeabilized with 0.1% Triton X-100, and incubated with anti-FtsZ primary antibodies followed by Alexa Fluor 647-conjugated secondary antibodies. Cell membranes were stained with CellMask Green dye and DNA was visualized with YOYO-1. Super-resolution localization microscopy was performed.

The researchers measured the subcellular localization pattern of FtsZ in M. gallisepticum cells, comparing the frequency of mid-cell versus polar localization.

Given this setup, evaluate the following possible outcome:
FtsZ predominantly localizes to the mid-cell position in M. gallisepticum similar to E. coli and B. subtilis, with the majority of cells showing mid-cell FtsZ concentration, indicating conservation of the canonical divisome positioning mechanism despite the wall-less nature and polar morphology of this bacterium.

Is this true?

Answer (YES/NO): NO